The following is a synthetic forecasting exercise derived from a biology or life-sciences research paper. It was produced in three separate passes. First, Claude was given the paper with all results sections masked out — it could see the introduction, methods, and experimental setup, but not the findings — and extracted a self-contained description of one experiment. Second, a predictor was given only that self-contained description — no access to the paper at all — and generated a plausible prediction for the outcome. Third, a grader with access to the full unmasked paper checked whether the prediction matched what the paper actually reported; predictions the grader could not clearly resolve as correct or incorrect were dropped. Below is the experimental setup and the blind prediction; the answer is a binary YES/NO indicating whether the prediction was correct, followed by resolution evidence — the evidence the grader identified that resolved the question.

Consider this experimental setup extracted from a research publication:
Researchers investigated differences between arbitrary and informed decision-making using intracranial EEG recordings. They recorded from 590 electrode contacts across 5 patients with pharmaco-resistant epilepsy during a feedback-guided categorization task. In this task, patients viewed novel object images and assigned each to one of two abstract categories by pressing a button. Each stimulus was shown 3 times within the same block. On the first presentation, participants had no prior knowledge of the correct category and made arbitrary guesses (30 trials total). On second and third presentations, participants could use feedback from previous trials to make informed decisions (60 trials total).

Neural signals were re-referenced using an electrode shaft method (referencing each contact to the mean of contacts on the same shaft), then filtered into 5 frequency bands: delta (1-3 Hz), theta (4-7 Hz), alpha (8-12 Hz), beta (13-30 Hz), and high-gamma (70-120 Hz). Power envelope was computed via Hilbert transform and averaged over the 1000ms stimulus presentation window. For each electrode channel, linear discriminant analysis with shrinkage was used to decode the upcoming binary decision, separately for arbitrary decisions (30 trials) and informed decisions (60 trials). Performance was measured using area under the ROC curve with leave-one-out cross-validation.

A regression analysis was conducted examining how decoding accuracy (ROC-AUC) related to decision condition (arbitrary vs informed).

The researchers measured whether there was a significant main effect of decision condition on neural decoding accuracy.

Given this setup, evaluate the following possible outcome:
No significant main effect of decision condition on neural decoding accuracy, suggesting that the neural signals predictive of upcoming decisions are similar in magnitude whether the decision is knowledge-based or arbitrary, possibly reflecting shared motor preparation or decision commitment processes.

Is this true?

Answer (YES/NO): NO